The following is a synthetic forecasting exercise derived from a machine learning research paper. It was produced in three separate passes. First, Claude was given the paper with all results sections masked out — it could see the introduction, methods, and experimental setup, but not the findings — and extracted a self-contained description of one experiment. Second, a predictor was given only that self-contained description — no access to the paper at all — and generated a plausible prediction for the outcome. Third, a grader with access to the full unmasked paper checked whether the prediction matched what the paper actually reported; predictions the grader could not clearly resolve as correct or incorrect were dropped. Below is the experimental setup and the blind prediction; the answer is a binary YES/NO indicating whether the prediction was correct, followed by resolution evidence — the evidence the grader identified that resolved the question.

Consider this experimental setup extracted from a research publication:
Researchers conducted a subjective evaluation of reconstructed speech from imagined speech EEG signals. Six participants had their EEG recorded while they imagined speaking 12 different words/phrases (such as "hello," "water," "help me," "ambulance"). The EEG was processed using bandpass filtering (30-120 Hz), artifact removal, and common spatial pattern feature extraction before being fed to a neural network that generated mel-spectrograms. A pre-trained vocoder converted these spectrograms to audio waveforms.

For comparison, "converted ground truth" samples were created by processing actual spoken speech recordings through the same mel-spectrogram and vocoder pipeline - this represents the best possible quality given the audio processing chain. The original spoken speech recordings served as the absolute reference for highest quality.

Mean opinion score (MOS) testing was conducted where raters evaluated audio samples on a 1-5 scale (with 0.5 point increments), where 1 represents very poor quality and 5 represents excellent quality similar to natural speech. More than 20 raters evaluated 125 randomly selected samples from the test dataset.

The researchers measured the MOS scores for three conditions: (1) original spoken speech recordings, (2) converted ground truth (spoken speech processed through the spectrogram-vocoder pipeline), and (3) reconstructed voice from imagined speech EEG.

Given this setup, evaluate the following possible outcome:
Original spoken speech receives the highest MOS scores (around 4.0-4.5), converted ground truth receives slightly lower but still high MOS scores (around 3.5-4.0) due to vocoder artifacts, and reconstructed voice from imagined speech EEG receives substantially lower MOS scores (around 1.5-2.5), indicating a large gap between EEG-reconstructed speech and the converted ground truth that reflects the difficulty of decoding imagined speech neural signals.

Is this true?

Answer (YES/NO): NO